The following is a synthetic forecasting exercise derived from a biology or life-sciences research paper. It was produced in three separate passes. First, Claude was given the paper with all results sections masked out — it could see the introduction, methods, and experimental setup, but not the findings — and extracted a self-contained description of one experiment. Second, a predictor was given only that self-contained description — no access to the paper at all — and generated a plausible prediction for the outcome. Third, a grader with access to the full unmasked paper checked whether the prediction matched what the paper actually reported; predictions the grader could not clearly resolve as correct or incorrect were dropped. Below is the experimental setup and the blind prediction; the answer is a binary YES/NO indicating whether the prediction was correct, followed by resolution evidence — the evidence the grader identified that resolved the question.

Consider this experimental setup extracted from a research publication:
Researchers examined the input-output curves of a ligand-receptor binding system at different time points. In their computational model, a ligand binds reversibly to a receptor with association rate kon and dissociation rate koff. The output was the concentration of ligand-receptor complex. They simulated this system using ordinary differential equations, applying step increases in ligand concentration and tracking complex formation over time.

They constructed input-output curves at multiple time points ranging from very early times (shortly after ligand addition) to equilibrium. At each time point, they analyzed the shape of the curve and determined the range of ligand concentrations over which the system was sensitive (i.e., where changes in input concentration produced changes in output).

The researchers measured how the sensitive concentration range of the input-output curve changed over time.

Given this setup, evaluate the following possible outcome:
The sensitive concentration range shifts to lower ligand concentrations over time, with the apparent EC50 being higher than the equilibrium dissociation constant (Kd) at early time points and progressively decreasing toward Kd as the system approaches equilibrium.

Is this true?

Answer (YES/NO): YES